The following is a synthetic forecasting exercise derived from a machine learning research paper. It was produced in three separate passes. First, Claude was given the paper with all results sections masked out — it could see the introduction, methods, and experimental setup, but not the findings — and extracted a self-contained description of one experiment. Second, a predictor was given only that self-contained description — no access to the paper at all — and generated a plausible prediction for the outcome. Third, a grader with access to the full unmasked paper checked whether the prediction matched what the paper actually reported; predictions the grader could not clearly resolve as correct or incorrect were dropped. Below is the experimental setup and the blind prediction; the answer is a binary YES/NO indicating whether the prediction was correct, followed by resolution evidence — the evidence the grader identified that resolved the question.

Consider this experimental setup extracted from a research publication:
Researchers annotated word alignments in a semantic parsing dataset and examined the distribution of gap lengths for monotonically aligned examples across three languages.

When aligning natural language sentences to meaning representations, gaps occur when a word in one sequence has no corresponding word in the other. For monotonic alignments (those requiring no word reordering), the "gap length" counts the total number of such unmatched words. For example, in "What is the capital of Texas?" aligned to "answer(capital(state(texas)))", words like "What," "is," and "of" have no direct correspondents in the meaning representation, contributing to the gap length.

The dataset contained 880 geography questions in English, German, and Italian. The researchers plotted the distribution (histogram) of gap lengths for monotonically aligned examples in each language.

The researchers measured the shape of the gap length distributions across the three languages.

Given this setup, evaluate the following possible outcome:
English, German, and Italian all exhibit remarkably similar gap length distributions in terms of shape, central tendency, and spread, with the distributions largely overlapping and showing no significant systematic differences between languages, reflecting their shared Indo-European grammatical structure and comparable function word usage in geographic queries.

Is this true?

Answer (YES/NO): NO